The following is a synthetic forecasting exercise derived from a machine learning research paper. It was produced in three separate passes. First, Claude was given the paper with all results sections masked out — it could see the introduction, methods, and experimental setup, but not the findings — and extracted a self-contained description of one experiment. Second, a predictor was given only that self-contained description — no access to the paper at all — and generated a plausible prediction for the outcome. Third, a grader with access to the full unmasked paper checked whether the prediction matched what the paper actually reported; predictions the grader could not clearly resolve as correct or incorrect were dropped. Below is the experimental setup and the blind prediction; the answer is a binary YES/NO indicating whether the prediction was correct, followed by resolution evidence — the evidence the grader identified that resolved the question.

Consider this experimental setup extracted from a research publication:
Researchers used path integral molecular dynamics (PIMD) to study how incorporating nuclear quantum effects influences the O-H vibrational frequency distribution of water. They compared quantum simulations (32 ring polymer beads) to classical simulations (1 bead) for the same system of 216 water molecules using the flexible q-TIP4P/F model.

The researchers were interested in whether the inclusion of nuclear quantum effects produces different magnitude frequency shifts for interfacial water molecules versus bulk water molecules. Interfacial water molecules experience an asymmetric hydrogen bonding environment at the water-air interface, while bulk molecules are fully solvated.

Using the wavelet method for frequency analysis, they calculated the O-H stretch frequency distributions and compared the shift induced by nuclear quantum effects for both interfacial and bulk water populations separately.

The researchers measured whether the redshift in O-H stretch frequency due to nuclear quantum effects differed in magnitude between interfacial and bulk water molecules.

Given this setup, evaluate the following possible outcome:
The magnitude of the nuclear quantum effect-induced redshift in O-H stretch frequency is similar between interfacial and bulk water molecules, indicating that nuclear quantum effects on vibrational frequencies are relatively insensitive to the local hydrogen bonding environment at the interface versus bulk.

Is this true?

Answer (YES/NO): YES